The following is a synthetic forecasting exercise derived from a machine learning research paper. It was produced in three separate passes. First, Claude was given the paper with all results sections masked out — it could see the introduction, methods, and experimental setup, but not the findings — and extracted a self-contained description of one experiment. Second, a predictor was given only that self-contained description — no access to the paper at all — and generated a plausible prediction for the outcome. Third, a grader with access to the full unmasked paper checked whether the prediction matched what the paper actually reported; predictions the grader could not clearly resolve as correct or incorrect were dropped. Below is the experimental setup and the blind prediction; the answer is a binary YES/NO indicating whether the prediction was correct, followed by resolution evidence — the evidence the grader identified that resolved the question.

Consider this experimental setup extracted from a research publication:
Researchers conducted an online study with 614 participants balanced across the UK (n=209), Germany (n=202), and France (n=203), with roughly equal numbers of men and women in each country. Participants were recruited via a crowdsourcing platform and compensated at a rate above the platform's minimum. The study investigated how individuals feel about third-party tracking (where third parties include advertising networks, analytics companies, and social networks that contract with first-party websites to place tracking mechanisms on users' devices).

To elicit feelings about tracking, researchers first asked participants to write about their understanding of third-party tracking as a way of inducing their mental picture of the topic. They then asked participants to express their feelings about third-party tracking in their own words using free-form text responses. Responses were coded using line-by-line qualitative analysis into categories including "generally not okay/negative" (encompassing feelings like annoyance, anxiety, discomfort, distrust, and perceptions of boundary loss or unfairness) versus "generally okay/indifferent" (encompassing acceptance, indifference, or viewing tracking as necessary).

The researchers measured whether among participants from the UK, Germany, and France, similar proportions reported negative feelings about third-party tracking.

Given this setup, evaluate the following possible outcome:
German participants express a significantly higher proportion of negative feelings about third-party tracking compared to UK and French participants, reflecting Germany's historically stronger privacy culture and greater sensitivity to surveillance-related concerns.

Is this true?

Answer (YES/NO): NO